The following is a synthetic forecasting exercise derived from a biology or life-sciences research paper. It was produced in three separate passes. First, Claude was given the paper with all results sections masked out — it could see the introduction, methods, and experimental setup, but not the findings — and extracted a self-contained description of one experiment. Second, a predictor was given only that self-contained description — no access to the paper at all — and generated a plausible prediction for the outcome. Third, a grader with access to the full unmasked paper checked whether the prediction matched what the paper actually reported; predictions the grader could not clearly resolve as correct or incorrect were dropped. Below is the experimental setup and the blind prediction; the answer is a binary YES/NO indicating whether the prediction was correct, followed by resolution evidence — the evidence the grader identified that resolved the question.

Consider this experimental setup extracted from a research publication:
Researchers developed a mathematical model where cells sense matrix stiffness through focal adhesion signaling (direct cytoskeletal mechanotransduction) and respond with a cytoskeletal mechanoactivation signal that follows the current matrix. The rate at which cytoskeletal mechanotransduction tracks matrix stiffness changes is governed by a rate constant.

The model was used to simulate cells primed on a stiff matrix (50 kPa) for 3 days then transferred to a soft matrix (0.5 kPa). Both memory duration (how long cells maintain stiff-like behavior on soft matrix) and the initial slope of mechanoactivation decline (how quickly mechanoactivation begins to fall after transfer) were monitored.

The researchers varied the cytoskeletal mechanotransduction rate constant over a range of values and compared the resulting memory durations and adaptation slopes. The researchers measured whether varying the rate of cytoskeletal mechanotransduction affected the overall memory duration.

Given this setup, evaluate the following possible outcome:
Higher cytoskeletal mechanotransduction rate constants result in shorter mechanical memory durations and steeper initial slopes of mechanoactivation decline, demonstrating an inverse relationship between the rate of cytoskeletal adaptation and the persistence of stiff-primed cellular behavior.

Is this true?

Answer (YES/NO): NO